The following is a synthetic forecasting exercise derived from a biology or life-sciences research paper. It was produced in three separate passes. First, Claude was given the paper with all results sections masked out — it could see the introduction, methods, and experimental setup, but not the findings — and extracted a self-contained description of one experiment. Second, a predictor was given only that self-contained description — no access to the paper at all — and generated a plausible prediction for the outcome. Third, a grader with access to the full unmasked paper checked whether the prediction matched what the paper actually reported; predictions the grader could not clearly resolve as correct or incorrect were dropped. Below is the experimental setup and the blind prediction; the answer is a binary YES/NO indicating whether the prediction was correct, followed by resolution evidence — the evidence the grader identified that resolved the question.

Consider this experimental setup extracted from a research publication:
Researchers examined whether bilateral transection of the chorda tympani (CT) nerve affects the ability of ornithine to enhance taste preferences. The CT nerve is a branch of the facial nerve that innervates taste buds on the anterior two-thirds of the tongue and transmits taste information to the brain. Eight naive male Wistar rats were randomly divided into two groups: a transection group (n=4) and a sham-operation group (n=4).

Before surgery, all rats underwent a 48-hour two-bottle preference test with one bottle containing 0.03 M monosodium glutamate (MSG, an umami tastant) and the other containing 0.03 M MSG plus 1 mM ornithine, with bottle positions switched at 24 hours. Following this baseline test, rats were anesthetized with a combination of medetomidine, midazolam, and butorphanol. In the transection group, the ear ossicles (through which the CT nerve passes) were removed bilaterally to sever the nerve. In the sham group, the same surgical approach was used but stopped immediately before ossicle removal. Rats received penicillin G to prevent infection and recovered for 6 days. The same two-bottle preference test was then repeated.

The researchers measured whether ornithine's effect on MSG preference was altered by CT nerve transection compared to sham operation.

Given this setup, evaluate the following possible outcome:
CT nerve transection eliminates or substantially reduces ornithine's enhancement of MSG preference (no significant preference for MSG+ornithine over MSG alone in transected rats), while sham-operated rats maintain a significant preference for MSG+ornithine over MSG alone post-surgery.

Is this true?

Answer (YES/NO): YES